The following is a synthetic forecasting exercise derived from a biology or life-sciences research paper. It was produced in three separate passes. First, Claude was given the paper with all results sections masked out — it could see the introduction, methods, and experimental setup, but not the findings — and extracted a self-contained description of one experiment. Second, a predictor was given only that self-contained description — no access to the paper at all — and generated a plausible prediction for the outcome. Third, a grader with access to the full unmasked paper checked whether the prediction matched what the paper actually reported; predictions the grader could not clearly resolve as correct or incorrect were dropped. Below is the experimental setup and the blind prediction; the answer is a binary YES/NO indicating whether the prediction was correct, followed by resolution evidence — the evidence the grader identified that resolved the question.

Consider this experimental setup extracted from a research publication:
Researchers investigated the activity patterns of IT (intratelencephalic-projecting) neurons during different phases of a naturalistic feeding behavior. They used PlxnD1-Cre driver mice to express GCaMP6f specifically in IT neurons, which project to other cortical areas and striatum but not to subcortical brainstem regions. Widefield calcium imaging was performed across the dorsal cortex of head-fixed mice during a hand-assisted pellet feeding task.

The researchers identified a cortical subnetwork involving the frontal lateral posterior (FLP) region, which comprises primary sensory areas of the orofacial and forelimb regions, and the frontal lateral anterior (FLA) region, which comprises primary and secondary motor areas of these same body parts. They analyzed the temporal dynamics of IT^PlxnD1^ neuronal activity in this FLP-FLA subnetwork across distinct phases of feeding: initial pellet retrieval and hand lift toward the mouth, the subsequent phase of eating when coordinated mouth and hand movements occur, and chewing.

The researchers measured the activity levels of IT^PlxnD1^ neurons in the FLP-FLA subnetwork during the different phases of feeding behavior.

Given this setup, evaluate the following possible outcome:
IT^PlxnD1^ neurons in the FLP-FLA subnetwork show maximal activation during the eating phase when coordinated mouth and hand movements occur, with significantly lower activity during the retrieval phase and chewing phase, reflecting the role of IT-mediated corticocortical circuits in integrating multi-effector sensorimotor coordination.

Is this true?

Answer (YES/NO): YES